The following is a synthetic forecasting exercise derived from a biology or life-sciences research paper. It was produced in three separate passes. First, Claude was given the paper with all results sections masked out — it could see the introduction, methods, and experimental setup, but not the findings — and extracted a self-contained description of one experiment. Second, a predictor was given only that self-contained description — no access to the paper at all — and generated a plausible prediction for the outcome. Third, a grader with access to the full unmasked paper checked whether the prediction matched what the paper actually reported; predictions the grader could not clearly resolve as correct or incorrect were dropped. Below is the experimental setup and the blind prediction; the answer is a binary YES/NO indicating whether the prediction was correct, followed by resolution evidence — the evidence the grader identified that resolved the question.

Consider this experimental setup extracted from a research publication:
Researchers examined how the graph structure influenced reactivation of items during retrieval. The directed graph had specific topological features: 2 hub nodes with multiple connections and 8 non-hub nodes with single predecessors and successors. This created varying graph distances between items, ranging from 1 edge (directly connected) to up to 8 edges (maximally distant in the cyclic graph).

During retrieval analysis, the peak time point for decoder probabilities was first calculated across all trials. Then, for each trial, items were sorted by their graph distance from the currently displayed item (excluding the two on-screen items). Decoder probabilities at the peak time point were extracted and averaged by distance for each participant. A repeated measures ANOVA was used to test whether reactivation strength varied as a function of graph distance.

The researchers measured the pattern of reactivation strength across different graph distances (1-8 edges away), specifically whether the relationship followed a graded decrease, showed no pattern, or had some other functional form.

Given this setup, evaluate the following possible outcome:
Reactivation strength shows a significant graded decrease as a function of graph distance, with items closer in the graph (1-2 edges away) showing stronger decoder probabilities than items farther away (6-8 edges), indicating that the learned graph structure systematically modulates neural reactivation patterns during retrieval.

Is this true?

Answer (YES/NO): YES